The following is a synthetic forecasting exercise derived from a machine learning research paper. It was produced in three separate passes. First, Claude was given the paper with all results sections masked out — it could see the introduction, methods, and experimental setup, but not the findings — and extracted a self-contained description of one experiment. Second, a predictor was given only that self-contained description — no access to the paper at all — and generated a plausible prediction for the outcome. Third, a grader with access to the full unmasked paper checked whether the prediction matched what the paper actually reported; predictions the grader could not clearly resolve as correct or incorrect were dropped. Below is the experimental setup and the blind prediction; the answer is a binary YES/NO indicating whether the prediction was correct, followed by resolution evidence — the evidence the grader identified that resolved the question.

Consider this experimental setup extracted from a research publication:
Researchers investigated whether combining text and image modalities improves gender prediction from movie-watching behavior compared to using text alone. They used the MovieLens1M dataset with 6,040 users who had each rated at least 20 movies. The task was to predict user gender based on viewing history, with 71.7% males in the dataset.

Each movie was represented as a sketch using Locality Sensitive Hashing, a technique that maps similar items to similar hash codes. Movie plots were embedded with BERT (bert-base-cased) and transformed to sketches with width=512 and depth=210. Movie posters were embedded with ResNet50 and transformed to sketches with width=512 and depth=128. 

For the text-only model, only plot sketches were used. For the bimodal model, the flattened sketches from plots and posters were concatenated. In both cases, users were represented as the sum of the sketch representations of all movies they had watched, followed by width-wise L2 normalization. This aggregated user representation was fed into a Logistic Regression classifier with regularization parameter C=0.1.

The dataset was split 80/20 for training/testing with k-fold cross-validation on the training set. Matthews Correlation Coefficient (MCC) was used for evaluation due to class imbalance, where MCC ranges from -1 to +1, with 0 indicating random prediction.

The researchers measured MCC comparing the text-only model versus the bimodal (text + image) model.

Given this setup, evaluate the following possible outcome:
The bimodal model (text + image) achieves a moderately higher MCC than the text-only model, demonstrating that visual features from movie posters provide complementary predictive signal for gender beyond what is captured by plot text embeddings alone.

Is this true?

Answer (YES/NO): NO